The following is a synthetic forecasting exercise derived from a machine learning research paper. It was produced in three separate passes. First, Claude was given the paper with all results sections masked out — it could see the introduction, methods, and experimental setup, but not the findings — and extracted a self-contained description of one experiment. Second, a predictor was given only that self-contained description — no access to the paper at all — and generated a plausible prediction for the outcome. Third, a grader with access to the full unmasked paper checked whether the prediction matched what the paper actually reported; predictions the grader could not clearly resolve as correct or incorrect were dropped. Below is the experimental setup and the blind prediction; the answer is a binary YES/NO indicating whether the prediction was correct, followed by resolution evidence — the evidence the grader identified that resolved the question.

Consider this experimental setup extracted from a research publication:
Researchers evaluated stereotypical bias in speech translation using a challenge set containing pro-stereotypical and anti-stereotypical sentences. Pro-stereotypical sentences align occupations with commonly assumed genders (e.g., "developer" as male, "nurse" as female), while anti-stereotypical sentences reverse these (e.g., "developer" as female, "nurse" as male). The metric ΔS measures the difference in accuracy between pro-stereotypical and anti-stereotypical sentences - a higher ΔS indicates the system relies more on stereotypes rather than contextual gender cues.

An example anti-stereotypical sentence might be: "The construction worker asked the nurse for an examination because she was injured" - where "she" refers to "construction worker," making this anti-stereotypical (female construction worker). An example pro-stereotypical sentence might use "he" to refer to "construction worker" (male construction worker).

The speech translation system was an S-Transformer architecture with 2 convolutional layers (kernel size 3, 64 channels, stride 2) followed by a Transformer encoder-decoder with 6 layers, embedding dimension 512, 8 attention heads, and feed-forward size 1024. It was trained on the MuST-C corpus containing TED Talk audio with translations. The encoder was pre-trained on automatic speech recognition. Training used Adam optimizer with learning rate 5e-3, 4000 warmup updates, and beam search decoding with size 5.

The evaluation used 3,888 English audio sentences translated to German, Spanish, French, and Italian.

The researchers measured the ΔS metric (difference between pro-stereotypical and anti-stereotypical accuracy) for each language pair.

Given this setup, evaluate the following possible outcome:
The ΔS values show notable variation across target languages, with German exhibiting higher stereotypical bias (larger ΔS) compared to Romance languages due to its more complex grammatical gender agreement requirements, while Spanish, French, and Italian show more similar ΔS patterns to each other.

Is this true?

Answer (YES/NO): NO